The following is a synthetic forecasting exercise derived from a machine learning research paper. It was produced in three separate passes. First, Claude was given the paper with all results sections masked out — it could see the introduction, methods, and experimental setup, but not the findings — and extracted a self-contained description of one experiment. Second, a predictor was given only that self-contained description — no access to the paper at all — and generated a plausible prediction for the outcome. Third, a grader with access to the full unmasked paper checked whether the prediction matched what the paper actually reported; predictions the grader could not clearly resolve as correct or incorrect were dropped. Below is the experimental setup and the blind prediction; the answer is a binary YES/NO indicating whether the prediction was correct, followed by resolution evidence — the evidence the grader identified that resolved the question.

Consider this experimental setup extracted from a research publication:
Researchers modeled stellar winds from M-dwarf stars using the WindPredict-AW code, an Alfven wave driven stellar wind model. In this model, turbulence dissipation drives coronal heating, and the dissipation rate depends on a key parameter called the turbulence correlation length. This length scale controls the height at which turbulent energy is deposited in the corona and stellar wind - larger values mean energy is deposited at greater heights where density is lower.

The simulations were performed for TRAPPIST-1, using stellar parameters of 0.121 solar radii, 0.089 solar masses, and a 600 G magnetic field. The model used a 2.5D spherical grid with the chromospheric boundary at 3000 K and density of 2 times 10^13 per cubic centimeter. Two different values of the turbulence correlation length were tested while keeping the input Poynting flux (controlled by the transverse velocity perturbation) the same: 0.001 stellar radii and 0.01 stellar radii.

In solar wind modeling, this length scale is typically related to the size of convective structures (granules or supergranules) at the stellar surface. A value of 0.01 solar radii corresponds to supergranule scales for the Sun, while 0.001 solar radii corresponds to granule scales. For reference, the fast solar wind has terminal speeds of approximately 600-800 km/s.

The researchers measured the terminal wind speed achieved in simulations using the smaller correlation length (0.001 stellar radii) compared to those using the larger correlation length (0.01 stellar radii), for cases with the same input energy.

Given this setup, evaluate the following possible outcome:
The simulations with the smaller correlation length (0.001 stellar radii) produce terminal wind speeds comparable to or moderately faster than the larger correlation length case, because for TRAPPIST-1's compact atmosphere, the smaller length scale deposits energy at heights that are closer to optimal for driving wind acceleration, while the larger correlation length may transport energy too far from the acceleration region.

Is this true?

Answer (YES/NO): NO